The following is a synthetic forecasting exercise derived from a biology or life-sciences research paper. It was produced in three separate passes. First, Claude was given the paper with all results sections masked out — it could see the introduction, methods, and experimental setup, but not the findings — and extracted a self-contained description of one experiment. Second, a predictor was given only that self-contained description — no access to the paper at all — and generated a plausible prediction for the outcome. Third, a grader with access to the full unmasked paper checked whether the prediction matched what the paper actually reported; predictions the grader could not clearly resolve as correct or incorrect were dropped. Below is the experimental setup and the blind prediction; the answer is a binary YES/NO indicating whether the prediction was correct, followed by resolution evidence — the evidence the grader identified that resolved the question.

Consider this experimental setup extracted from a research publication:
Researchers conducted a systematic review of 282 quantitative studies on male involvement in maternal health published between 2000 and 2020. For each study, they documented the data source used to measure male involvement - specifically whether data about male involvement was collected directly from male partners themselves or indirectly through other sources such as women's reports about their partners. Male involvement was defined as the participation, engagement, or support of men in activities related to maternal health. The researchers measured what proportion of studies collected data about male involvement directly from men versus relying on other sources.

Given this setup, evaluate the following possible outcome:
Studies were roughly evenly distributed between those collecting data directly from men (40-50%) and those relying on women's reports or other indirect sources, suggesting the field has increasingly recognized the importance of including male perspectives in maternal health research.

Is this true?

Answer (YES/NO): NO